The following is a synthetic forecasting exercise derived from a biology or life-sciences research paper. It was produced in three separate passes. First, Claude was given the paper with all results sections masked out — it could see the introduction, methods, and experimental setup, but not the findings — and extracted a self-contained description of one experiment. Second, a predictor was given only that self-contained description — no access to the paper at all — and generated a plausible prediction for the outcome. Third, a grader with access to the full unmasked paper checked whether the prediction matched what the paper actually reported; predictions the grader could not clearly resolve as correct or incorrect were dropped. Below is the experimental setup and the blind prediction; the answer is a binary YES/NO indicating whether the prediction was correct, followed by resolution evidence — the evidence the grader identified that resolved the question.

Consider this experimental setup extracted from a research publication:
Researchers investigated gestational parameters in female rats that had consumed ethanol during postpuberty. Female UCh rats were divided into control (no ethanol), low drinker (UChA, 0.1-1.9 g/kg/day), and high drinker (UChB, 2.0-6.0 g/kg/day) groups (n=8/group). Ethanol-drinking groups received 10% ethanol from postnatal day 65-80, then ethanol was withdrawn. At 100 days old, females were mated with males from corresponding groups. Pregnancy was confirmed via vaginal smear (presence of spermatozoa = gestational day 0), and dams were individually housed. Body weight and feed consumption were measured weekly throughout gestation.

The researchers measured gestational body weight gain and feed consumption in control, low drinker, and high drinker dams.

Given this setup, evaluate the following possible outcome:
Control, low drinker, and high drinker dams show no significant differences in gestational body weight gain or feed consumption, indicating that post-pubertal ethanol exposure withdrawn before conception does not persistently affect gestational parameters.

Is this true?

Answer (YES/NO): NO